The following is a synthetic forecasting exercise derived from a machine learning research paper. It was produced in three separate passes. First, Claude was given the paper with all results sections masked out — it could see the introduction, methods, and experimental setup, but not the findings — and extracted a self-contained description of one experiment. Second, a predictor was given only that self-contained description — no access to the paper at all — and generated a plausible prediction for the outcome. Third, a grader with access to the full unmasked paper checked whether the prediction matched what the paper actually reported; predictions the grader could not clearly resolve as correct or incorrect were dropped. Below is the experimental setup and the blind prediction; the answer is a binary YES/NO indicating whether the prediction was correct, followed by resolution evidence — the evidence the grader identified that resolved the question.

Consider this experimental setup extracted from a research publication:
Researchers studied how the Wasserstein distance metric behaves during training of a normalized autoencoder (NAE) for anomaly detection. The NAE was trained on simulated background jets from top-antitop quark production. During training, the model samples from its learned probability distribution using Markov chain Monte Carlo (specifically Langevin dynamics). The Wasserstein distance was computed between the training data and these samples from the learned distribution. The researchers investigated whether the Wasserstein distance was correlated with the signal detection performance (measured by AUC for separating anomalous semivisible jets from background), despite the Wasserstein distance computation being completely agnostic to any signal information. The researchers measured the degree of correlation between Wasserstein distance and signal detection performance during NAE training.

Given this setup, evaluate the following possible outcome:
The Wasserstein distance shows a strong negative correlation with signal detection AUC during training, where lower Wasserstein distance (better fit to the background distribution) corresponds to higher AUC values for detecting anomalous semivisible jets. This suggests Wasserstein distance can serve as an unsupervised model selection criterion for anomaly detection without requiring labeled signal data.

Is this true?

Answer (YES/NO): YES